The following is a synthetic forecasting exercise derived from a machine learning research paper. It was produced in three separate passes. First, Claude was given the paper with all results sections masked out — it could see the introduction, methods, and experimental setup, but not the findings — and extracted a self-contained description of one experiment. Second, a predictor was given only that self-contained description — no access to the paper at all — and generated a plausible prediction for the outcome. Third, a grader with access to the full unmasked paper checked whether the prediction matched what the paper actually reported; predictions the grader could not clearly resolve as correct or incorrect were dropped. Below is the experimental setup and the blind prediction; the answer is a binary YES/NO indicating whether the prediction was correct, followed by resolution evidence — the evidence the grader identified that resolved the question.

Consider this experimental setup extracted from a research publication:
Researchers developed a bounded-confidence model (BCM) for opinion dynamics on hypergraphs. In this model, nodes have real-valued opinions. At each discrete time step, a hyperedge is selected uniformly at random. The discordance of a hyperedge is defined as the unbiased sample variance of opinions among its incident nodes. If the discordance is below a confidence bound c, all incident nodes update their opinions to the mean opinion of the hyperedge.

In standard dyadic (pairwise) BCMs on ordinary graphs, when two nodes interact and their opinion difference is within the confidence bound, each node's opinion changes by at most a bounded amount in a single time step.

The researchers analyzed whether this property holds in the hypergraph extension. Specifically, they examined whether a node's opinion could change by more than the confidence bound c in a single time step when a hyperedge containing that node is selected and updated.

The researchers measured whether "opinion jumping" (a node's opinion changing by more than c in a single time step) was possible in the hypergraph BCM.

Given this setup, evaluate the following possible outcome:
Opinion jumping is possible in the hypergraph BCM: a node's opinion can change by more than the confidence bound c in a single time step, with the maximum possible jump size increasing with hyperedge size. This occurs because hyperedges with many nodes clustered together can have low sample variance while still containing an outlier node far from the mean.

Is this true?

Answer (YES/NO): NO